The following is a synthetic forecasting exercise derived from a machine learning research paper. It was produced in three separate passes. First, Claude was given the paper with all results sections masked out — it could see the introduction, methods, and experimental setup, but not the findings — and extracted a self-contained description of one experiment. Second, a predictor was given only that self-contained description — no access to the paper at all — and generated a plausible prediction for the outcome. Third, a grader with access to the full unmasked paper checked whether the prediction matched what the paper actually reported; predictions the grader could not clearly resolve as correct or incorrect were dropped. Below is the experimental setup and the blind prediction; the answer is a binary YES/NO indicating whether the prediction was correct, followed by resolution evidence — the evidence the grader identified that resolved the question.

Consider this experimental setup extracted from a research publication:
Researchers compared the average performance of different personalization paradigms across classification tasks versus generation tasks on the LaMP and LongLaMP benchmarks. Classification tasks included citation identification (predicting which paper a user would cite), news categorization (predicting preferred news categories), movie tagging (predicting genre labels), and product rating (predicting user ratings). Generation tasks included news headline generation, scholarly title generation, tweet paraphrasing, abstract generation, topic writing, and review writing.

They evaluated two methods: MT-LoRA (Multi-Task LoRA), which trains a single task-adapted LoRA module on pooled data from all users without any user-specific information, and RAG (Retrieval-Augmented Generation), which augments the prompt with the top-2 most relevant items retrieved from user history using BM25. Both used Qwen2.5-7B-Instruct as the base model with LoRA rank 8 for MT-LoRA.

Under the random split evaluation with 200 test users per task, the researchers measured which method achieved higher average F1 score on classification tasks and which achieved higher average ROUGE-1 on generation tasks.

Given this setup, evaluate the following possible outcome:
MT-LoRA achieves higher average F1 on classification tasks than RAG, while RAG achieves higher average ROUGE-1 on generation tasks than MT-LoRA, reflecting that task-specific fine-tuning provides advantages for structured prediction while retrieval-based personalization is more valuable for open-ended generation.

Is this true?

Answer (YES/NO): YES